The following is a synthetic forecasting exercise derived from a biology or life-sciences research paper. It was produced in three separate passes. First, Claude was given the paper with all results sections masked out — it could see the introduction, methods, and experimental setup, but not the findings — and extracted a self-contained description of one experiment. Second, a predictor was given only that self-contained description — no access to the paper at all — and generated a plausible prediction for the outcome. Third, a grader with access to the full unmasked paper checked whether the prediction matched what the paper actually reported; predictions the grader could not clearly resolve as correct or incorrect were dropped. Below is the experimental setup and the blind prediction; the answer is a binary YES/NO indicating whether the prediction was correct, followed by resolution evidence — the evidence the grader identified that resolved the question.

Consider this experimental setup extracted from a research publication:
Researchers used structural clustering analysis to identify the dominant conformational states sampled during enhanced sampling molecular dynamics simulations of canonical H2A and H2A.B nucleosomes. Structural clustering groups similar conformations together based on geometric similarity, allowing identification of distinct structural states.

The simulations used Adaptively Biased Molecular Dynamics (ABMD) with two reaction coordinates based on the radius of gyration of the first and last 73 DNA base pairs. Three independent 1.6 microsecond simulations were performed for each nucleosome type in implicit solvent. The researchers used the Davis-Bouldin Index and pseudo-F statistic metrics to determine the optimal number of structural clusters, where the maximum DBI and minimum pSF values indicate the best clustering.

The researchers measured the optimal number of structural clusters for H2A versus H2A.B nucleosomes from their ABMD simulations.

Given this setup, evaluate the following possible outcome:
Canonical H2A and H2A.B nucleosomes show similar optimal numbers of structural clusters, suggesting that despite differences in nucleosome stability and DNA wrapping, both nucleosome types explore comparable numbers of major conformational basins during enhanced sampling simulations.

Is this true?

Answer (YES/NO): YES